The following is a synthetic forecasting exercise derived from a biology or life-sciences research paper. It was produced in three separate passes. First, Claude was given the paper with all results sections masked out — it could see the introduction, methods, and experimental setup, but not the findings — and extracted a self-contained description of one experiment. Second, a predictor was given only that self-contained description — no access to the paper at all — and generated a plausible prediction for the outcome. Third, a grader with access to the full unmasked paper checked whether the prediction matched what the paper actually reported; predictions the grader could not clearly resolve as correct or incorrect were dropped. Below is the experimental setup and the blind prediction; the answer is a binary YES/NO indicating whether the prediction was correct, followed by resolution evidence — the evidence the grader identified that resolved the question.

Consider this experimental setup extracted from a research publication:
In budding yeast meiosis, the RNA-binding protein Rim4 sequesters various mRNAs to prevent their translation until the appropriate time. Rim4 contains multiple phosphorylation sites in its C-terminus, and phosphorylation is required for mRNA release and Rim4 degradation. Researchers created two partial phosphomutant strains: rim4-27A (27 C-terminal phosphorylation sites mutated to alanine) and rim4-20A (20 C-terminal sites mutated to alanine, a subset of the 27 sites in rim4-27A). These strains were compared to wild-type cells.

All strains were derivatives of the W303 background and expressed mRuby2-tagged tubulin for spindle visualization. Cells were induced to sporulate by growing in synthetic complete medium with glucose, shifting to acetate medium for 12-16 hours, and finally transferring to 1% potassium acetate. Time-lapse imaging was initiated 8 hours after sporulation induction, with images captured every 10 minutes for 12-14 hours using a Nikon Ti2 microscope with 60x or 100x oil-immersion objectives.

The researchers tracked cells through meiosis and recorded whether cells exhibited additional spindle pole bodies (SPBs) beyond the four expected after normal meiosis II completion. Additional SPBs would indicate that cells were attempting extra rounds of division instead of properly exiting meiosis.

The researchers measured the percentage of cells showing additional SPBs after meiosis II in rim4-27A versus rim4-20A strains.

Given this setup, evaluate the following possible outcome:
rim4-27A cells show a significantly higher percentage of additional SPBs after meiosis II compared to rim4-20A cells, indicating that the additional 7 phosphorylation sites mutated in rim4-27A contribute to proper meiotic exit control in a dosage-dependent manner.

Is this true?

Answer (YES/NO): NO